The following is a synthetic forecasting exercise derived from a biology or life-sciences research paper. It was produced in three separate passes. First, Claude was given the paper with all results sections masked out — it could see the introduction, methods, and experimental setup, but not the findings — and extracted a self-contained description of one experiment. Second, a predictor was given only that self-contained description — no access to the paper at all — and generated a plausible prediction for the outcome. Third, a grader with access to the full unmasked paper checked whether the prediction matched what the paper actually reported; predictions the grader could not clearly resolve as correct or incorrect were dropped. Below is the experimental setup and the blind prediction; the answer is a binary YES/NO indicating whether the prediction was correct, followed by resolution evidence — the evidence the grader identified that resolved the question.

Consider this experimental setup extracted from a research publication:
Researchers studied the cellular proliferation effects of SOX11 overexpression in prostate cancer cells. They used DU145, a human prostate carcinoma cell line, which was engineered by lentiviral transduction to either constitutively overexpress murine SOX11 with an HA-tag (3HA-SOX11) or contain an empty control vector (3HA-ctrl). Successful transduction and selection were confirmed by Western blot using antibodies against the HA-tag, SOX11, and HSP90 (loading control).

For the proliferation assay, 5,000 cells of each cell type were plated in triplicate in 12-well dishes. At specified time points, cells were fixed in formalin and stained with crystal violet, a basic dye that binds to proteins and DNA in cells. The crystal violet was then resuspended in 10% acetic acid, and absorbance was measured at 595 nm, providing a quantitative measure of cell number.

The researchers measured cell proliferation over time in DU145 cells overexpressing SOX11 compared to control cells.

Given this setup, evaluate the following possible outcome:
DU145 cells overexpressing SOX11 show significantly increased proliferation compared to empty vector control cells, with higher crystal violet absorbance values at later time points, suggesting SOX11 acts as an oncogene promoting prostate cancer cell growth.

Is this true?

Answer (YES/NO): NO